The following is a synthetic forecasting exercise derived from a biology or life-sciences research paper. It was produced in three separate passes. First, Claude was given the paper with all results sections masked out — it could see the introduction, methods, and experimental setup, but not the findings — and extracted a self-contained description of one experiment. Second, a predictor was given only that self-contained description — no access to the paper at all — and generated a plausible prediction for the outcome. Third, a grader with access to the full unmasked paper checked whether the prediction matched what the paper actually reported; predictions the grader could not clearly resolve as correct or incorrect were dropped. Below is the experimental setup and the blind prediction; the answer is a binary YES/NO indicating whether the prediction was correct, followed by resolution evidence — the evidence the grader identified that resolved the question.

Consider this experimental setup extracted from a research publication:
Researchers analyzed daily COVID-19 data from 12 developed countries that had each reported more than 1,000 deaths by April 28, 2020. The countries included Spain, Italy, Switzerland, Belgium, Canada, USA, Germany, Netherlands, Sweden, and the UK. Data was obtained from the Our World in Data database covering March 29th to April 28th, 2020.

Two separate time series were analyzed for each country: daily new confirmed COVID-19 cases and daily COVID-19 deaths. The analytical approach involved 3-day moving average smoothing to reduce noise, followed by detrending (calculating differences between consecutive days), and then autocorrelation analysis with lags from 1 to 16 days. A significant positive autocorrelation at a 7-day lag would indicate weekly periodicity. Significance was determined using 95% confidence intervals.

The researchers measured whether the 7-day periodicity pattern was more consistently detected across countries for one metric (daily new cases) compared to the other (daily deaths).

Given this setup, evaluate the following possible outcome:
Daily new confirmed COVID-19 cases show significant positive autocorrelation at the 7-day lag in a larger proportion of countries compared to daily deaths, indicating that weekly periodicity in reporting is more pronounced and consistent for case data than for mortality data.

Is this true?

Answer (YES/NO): NO